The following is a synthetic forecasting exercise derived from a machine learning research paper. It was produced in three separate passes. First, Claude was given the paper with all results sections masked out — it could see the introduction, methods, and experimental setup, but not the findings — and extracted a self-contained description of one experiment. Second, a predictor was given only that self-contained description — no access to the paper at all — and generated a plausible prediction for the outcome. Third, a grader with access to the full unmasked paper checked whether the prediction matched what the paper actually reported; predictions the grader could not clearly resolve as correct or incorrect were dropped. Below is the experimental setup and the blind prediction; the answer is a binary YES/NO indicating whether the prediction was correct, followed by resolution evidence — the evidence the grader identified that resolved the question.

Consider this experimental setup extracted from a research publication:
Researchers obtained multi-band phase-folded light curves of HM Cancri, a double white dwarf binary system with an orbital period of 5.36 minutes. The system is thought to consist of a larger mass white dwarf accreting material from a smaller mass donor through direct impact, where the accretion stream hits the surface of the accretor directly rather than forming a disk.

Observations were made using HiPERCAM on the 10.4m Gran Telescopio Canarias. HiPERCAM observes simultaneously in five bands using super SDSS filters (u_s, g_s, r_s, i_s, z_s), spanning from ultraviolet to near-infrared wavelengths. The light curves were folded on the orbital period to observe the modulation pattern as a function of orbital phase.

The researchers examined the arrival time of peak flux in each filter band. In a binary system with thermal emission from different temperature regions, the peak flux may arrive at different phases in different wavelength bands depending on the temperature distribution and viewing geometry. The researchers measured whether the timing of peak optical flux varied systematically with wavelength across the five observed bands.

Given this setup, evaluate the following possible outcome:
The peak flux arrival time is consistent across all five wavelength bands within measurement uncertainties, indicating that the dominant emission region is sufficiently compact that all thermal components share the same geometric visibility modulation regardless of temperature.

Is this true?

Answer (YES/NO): NO